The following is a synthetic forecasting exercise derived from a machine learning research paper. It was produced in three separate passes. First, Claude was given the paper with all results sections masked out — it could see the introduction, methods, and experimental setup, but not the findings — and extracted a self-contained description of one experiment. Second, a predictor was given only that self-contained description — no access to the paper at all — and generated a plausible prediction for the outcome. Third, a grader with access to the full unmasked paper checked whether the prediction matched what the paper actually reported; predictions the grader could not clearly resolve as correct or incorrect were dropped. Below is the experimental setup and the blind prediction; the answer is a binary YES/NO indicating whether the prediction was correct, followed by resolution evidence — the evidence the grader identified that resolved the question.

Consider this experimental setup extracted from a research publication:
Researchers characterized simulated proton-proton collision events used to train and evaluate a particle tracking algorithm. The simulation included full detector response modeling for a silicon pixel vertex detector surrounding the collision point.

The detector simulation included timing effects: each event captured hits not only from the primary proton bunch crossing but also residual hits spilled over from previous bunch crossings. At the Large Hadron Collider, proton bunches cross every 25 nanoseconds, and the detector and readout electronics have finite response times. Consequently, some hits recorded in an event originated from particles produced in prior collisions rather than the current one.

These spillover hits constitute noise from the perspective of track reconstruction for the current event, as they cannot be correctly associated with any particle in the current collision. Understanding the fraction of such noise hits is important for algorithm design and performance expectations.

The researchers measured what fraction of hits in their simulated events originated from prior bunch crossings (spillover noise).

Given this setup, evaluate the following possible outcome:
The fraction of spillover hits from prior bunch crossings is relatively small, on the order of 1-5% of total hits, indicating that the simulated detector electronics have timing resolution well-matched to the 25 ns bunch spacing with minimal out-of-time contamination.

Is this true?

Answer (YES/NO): NO